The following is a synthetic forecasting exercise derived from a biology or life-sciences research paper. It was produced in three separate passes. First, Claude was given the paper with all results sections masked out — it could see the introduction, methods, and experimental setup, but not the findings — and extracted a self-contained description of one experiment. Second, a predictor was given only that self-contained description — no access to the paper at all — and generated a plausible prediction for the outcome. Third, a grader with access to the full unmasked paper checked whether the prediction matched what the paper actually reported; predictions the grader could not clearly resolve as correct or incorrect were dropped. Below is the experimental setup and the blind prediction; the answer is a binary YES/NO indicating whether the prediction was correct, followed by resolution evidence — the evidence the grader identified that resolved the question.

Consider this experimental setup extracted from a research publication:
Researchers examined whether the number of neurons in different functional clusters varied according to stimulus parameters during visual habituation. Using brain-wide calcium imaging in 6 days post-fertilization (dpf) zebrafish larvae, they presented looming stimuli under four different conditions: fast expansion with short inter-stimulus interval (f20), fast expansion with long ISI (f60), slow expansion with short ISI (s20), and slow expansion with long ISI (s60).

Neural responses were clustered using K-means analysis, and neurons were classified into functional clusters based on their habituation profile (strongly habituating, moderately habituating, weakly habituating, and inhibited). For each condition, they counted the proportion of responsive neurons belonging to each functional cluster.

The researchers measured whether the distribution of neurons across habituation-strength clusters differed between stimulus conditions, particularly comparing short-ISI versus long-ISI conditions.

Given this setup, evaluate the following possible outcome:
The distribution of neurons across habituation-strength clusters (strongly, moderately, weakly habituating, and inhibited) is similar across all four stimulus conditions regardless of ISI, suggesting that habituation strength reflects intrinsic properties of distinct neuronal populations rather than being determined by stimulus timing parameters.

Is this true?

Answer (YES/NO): NO